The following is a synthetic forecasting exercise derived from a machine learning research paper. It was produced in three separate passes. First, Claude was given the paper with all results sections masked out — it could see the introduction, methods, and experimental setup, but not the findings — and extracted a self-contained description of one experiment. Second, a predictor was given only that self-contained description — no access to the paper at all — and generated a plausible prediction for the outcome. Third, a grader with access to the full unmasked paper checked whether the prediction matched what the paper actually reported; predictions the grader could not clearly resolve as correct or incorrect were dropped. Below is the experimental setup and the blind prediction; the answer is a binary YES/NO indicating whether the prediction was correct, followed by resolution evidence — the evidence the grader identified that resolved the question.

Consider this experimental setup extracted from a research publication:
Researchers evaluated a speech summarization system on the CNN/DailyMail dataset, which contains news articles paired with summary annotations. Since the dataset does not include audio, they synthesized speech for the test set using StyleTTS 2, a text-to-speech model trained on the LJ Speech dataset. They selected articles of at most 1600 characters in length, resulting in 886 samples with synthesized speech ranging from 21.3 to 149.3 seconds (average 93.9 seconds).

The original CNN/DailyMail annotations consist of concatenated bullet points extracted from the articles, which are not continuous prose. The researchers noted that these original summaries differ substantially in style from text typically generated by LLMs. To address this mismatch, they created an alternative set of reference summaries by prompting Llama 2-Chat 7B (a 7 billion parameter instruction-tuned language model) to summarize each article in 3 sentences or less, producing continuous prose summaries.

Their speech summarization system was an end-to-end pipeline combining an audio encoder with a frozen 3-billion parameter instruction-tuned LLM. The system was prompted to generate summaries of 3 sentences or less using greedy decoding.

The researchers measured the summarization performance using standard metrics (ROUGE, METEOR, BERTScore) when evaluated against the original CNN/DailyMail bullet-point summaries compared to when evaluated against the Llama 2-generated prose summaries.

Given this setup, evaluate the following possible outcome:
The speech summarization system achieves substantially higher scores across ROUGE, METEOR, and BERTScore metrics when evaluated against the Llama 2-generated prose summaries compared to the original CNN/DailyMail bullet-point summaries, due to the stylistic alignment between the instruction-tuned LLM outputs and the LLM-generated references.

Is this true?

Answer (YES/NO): YES